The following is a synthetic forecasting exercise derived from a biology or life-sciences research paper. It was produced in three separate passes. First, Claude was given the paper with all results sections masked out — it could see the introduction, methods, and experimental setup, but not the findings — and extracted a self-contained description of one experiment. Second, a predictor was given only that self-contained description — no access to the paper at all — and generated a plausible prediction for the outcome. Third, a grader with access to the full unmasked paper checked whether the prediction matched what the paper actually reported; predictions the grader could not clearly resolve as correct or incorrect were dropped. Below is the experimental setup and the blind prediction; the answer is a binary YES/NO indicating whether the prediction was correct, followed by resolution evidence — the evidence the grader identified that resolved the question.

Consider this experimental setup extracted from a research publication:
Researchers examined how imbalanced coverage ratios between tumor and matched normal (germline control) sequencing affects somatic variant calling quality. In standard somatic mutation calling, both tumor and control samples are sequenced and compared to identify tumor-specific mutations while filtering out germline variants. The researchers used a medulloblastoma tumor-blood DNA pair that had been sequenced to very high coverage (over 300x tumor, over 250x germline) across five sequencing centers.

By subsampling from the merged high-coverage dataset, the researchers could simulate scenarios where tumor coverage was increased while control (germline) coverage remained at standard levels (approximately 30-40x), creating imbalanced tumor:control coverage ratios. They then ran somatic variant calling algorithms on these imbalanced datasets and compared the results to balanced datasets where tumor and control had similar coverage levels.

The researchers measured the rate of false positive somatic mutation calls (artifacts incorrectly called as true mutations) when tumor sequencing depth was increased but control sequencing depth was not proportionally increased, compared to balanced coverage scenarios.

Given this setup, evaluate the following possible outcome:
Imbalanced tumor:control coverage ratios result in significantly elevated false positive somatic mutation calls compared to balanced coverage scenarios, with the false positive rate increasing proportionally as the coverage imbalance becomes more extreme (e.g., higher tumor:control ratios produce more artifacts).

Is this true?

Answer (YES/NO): NO